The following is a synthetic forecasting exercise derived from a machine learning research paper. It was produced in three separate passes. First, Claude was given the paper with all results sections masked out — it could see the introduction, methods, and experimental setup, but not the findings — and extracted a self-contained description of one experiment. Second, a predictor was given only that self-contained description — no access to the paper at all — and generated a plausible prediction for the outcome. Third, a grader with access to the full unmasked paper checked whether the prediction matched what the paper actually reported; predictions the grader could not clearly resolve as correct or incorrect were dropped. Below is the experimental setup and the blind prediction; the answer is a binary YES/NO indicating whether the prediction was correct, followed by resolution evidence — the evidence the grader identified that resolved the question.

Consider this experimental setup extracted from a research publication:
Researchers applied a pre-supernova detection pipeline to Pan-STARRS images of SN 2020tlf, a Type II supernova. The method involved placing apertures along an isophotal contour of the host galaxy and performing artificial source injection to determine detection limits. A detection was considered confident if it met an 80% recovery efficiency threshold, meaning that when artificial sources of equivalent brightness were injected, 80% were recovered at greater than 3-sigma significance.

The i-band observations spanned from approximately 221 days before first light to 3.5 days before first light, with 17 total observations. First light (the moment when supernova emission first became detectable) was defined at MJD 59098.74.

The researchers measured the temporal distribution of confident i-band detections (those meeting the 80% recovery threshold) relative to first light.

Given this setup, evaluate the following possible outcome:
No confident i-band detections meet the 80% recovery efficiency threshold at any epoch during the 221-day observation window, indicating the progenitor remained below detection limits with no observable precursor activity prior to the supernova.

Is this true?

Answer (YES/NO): NO